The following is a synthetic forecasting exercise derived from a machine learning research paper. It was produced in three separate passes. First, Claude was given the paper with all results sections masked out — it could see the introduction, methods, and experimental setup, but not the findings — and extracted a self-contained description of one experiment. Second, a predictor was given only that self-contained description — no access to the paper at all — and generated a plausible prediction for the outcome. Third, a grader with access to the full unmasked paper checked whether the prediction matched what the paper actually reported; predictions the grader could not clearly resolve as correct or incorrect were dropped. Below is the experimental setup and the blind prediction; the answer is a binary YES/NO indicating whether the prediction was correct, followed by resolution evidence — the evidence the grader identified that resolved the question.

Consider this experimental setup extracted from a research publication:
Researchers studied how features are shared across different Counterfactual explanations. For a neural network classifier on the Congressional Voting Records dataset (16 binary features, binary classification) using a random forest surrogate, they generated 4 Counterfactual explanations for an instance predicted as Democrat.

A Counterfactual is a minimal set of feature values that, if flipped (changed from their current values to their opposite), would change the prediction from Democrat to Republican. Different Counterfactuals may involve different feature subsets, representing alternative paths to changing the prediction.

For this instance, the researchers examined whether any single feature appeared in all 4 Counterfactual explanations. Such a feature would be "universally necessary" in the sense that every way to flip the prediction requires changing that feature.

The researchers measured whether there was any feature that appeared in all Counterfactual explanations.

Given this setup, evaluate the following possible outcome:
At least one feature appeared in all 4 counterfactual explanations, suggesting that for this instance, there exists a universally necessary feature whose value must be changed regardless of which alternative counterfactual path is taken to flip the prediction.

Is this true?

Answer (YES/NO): NO